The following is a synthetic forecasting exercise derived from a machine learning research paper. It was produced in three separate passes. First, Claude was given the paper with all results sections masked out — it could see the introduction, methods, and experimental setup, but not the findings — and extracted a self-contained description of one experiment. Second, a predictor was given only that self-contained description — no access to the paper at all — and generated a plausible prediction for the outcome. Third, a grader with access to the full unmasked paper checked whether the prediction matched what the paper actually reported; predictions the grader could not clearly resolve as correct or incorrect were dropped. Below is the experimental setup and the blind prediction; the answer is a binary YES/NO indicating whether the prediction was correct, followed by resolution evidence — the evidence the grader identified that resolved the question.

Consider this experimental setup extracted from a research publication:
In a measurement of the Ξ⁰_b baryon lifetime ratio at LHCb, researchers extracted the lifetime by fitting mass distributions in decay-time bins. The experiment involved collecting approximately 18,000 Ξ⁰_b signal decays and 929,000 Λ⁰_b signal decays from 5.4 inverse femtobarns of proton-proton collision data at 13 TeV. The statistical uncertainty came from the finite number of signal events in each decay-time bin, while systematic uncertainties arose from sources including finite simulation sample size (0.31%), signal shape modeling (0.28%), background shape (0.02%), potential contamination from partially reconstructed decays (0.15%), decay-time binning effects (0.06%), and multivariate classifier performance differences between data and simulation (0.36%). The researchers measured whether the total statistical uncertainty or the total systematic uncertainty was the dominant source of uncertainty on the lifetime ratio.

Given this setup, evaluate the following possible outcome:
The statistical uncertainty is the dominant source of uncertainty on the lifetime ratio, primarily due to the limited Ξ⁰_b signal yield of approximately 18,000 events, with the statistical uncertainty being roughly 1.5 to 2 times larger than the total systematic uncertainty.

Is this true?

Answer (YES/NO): YES